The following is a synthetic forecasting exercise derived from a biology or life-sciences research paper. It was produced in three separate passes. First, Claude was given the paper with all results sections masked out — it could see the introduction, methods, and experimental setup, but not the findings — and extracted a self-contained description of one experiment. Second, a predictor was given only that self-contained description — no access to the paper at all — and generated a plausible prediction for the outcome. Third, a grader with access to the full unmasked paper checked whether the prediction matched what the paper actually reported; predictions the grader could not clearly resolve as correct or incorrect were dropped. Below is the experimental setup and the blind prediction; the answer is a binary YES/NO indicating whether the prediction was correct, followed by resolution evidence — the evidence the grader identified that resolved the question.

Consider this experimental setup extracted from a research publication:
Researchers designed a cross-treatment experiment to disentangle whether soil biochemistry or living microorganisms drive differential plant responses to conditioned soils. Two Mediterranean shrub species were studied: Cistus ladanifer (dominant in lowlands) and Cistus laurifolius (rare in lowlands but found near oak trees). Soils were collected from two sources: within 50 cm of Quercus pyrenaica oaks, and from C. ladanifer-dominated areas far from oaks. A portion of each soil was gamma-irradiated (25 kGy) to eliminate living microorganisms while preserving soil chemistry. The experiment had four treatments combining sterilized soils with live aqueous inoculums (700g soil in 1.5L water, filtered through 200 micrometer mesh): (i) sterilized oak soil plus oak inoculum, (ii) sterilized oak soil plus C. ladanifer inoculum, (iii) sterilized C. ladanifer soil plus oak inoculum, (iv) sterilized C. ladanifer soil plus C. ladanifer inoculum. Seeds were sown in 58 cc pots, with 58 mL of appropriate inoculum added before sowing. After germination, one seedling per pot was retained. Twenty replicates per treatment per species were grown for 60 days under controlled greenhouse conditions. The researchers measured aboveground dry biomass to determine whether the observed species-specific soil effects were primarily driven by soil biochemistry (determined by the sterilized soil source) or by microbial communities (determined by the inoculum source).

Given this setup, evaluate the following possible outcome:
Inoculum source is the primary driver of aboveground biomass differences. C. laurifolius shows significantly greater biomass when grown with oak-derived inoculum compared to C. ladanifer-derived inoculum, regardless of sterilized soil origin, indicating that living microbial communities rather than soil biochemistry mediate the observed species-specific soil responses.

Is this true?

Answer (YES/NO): NO